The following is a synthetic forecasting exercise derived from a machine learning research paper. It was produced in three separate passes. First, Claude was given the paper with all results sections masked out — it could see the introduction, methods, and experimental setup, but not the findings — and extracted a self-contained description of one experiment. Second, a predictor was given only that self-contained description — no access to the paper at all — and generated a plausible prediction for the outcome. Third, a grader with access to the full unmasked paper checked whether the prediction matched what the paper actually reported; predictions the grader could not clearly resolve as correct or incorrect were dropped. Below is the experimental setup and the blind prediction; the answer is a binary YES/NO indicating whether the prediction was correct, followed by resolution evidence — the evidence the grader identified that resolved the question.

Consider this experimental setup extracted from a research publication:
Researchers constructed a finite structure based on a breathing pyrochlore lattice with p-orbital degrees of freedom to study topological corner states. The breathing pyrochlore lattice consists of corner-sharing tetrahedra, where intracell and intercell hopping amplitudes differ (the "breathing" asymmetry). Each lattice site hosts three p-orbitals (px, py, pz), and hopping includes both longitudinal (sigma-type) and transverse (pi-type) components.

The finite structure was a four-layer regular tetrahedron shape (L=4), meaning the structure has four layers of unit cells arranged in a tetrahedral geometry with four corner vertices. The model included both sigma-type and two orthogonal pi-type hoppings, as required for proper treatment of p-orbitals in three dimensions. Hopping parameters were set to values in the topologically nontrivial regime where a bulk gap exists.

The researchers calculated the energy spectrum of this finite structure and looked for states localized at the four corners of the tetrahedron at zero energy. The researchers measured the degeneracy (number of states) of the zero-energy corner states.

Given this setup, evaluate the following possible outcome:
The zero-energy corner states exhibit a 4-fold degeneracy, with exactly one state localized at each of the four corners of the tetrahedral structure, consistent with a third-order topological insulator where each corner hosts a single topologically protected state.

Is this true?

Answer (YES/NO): NO